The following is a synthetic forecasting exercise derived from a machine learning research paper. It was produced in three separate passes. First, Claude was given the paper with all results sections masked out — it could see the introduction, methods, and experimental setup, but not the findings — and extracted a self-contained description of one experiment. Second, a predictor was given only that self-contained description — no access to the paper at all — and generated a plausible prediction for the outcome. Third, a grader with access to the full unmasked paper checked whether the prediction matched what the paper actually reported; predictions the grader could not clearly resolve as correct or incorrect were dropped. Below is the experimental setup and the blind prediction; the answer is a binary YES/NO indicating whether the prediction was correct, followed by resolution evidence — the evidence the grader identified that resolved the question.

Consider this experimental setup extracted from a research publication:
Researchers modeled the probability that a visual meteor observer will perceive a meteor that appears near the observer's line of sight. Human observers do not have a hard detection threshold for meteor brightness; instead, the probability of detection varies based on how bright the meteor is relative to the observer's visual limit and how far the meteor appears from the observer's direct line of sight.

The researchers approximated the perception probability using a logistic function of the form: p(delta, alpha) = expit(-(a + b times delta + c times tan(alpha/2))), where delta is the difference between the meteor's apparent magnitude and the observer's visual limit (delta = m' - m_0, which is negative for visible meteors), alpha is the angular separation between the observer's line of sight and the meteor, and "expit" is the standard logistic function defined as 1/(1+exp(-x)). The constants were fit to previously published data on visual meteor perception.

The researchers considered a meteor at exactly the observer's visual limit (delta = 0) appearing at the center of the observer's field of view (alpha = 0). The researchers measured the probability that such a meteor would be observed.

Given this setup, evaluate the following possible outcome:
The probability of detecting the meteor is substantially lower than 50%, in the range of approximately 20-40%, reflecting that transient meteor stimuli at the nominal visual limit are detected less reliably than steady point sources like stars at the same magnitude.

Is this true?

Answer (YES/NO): NO